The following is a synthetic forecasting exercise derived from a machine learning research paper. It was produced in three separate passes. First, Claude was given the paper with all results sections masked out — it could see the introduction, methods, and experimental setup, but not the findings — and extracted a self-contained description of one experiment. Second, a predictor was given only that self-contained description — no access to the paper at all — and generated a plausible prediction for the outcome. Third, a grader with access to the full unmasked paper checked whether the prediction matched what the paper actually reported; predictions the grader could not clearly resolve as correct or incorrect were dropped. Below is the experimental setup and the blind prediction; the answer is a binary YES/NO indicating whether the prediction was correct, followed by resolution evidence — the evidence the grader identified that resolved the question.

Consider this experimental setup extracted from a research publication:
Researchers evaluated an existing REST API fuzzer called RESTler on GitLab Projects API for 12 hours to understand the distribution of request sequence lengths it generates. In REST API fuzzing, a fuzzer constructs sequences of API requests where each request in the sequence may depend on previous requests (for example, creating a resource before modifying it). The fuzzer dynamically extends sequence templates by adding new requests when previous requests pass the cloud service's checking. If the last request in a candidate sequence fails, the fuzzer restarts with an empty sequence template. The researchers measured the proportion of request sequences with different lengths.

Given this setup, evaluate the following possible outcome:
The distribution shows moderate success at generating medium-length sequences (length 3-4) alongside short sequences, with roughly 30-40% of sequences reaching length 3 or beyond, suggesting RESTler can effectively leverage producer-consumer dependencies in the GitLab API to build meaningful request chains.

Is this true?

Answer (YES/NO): NO